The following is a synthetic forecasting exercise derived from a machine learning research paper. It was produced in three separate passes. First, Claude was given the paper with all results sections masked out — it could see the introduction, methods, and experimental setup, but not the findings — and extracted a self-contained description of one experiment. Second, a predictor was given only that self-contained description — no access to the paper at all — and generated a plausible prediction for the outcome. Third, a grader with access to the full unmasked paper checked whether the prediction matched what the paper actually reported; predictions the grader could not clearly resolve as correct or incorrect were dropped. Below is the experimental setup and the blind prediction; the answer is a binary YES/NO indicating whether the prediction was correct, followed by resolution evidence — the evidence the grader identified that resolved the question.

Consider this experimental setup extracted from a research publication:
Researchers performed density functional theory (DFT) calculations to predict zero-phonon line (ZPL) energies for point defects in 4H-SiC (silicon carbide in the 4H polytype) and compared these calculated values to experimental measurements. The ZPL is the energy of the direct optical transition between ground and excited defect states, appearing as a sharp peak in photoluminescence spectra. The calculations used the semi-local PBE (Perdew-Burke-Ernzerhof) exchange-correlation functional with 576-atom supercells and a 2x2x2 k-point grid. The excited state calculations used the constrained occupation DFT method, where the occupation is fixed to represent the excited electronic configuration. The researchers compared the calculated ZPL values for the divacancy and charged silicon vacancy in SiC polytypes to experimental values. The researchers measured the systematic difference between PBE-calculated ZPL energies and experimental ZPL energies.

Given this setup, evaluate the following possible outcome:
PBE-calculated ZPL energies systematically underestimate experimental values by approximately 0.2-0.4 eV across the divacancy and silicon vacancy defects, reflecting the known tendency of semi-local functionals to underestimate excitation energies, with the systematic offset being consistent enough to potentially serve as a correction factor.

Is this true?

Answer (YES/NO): NO